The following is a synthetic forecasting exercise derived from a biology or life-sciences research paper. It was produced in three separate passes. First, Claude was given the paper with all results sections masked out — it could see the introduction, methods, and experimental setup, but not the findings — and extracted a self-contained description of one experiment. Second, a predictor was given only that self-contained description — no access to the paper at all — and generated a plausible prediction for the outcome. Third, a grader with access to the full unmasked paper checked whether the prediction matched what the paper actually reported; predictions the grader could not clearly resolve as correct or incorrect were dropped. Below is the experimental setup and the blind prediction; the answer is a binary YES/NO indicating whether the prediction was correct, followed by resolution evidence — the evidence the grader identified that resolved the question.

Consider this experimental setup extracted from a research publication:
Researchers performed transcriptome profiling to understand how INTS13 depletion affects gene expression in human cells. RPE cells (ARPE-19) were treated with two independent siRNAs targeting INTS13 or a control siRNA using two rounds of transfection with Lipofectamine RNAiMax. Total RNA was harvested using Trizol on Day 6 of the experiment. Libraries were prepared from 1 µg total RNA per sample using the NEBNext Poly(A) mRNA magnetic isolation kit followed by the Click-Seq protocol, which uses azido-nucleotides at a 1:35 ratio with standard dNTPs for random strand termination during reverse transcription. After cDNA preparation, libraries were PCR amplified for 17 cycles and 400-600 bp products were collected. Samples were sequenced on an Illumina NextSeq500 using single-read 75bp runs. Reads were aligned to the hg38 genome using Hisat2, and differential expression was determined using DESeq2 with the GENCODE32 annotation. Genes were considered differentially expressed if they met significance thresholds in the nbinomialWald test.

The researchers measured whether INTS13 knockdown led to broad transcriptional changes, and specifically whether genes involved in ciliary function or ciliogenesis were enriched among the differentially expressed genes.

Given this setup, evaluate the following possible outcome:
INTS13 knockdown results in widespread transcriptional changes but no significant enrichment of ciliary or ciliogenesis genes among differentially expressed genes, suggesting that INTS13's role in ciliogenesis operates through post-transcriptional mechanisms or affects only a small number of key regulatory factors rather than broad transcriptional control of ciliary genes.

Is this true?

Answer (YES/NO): NO